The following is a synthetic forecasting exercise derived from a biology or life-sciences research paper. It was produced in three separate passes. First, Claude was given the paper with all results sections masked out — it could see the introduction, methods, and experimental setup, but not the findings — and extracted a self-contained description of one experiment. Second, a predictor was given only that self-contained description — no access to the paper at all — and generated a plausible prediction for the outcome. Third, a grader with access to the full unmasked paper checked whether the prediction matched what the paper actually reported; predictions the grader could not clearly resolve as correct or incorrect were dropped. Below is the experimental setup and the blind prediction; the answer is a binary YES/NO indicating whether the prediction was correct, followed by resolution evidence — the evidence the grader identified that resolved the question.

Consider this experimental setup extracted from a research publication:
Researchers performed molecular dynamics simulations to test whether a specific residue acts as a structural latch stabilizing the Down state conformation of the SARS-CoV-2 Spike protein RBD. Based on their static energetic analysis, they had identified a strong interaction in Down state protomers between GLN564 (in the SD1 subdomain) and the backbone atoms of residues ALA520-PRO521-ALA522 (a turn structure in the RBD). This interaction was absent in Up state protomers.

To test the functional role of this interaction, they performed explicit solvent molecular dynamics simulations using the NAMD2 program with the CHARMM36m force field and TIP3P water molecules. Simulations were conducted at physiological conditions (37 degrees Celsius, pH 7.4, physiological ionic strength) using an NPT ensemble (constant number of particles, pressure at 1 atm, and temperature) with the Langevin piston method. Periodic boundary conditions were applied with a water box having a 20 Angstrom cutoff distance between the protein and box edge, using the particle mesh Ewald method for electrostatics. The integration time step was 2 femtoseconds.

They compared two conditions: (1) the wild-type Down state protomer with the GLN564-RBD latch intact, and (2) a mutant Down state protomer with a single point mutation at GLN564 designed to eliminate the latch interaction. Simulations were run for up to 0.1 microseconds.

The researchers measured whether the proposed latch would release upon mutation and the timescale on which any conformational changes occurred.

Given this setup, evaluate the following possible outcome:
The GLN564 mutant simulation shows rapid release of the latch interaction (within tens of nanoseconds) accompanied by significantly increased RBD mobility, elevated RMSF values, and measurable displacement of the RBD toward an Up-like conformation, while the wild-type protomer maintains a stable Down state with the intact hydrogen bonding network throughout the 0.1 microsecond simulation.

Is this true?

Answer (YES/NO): NO